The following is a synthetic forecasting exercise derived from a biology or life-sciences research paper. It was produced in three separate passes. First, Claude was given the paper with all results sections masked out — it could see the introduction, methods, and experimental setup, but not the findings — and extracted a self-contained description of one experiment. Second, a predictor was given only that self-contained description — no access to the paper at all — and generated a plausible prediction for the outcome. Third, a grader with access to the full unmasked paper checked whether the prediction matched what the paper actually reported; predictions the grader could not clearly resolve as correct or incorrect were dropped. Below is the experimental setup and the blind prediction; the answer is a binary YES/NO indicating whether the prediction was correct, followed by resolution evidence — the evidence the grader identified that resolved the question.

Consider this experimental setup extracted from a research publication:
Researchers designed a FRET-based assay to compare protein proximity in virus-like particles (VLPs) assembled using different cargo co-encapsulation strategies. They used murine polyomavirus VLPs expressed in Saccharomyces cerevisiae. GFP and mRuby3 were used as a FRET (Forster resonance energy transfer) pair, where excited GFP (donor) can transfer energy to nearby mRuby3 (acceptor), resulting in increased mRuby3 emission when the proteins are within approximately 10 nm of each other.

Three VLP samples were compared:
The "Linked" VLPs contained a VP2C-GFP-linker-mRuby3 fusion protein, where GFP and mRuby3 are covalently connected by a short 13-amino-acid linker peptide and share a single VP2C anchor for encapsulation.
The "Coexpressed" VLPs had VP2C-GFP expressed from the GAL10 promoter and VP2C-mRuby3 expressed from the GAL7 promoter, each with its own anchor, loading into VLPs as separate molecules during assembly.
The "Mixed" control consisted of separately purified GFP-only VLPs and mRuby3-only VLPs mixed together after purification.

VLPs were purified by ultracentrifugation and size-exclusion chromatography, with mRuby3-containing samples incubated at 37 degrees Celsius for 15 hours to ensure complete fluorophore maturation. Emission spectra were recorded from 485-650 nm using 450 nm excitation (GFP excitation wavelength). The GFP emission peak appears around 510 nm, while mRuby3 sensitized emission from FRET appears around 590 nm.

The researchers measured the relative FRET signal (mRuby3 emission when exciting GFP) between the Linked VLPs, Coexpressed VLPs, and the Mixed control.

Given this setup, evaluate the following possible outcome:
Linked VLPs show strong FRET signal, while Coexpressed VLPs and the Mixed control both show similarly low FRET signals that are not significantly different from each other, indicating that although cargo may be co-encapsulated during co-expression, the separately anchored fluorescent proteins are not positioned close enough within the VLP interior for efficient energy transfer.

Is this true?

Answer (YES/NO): NO